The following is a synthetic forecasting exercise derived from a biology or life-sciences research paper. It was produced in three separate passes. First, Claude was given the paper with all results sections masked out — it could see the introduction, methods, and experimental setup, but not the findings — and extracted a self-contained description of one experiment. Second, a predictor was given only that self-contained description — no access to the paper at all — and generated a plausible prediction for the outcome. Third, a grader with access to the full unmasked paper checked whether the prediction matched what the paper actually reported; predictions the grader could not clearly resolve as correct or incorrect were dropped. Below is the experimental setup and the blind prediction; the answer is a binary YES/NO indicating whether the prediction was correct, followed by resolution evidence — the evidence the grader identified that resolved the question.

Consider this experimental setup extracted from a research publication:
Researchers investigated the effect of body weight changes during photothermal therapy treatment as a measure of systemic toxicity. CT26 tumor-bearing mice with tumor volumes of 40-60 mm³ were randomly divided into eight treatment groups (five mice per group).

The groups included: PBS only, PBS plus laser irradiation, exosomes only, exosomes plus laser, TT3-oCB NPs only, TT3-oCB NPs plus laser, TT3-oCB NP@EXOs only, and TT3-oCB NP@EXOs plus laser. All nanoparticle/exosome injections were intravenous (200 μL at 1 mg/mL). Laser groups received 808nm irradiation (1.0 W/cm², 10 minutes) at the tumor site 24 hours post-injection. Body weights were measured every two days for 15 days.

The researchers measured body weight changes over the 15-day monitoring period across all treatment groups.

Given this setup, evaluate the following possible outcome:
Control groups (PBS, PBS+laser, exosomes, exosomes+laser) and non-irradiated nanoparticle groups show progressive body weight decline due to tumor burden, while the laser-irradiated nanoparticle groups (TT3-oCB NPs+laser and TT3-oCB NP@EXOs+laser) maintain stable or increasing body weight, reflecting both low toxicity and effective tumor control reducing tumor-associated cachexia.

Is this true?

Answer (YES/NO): NO